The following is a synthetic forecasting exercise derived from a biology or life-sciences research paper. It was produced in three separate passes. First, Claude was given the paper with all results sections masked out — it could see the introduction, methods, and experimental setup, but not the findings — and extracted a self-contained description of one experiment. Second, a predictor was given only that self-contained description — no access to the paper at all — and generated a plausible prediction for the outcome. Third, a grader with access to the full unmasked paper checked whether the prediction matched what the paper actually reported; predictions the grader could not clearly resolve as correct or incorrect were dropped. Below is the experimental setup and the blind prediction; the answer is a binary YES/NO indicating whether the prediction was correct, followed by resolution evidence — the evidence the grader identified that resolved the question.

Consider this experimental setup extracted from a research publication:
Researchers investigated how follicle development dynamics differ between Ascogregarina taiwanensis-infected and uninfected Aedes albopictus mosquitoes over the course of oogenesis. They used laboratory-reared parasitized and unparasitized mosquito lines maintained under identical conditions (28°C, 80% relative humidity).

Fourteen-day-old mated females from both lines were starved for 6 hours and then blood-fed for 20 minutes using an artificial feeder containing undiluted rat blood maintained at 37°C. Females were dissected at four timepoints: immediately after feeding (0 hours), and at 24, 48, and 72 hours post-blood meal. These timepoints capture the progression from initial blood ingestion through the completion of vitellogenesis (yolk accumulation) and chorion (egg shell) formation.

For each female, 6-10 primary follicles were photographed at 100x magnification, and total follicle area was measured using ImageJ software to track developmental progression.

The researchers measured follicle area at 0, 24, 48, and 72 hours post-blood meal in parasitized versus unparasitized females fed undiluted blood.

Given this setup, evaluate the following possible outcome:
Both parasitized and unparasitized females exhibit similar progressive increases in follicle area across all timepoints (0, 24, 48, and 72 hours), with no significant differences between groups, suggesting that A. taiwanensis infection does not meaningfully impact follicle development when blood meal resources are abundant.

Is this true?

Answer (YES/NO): NO